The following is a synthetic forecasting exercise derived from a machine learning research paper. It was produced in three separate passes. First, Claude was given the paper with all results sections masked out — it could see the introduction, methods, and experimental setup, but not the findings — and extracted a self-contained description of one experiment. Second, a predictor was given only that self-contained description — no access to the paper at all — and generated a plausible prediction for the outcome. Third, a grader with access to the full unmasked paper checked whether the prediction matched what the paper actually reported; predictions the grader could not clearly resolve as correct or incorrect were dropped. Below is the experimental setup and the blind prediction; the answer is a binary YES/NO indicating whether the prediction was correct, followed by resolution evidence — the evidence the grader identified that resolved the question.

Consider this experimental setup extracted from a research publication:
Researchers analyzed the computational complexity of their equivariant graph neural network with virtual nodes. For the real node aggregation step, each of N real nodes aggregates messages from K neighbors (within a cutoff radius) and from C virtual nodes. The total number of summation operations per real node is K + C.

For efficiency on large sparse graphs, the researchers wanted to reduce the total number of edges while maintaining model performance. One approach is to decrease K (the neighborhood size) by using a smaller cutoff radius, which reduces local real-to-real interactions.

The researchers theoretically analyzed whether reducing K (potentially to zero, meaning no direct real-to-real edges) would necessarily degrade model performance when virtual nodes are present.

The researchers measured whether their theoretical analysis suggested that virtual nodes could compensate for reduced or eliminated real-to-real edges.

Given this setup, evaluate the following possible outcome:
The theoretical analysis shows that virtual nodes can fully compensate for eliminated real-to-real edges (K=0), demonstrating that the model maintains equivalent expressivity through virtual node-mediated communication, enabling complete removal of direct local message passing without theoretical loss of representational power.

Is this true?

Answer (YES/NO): YES